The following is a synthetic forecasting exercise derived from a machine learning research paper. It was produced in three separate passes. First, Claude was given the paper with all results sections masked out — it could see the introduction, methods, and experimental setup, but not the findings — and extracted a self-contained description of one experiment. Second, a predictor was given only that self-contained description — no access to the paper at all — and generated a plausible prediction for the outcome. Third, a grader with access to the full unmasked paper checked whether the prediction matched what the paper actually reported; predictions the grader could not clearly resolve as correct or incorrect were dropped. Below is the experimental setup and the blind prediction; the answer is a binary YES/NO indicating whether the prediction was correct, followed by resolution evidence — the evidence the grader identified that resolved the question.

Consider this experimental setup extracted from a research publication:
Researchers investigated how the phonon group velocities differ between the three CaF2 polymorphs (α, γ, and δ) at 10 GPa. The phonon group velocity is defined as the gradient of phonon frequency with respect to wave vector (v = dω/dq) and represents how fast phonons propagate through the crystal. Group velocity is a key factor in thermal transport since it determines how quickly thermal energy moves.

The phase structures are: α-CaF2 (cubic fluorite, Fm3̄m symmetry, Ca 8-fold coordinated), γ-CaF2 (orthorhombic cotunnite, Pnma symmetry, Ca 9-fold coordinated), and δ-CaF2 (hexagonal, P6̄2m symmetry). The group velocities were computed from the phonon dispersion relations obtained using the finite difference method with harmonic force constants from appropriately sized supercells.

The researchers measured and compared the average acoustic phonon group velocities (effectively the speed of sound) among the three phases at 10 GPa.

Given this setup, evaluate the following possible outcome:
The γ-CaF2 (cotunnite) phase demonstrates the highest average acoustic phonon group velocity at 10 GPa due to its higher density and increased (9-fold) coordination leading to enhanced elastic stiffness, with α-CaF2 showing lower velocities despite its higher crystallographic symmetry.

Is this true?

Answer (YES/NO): NO